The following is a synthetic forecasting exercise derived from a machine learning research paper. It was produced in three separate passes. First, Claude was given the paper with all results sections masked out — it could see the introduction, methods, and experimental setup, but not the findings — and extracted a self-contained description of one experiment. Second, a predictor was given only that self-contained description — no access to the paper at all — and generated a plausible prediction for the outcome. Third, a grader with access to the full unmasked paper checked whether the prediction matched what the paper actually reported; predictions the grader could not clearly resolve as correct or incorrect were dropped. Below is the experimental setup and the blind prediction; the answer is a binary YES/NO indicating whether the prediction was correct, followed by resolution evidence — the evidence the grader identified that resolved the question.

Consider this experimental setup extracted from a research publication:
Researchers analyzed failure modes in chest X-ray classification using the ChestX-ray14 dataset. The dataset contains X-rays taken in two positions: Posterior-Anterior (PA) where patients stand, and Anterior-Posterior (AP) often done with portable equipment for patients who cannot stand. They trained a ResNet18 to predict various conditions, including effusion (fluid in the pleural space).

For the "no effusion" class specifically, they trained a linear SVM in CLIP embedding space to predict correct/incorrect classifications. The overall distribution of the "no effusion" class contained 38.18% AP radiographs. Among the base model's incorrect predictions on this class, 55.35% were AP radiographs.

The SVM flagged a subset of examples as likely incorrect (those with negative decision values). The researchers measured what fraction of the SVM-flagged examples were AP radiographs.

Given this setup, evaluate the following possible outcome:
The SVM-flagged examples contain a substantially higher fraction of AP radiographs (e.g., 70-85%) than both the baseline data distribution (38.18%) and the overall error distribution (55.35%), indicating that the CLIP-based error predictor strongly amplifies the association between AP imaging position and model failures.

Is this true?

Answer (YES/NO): NO